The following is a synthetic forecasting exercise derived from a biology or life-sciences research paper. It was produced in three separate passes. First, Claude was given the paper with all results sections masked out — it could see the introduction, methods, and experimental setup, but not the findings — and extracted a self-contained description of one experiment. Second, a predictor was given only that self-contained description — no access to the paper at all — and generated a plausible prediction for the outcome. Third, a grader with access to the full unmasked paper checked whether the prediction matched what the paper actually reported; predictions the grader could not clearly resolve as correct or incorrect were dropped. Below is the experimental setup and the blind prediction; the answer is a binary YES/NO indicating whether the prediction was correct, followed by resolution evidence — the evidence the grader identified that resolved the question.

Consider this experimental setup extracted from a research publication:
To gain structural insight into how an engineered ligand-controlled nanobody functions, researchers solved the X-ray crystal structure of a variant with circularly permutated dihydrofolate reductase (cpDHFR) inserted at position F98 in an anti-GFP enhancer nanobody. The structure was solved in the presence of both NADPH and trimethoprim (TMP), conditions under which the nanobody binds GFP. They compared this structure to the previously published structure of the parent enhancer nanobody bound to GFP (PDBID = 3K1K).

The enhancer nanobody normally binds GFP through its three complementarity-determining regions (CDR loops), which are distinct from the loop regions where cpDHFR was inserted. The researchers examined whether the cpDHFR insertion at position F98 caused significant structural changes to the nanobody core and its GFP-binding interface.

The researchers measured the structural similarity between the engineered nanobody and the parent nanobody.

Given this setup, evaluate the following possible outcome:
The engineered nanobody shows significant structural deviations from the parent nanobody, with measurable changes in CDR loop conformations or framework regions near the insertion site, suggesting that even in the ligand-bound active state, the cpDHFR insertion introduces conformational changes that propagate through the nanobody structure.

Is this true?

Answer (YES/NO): NO